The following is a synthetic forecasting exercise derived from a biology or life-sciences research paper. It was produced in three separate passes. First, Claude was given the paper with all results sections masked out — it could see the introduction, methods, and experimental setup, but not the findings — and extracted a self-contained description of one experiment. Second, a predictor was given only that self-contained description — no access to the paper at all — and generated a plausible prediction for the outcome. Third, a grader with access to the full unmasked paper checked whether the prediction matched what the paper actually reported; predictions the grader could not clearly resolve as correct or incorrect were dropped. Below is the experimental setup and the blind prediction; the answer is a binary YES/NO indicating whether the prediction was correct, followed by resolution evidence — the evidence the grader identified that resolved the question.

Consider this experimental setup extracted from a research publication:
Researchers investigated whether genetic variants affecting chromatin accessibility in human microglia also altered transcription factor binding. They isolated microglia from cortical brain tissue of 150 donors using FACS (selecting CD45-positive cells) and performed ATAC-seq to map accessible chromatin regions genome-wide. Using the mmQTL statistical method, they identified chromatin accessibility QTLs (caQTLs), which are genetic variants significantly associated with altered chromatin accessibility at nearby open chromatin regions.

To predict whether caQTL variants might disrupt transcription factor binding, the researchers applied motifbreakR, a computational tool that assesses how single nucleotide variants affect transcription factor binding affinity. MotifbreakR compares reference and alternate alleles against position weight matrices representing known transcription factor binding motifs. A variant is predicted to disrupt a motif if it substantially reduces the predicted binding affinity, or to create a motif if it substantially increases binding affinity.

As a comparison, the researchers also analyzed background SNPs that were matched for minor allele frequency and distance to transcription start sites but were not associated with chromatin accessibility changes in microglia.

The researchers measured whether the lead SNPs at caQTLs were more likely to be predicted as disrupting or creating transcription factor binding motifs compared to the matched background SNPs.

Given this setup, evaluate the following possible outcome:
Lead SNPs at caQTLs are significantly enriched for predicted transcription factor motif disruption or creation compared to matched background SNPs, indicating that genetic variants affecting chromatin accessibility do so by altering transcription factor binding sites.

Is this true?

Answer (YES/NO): YES